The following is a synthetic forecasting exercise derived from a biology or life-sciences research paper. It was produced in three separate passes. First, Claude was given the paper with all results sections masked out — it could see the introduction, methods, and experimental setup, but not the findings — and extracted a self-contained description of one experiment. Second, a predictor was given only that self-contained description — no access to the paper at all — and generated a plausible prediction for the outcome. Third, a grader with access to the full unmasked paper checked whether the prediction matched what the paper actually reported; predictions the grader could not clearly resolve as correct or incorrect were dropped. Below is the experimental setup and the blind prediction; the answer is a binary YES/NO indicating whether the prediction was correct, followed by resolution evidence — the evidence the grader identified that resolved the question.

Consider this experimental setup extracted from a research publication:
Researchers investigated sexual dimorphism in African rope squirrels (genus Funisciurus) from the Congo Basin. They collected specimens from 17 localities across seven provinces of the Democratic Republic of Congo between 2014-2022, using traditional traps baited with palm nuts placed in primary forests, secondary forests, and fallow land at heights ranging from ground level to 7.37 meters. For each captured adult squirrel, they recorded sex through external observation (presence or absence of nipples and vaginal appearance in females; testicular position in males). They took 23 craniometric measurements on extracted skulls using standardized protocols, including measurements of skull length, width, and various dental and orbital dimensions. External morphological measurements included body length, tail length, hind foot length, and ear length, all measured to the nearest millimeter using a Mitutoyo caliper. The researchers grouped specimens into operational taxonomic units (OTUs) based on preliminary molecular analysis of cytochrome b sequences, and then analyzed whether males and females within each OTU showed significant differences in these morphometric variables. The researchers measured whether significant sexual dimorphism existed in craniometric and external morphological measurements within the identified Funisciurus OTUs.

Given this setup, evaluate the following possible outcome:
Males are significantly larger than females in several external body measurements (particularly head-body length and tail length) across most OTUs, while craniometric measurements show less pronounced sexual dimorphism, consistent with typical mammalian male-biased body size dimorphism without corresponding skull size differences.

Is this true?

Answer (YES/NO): NO